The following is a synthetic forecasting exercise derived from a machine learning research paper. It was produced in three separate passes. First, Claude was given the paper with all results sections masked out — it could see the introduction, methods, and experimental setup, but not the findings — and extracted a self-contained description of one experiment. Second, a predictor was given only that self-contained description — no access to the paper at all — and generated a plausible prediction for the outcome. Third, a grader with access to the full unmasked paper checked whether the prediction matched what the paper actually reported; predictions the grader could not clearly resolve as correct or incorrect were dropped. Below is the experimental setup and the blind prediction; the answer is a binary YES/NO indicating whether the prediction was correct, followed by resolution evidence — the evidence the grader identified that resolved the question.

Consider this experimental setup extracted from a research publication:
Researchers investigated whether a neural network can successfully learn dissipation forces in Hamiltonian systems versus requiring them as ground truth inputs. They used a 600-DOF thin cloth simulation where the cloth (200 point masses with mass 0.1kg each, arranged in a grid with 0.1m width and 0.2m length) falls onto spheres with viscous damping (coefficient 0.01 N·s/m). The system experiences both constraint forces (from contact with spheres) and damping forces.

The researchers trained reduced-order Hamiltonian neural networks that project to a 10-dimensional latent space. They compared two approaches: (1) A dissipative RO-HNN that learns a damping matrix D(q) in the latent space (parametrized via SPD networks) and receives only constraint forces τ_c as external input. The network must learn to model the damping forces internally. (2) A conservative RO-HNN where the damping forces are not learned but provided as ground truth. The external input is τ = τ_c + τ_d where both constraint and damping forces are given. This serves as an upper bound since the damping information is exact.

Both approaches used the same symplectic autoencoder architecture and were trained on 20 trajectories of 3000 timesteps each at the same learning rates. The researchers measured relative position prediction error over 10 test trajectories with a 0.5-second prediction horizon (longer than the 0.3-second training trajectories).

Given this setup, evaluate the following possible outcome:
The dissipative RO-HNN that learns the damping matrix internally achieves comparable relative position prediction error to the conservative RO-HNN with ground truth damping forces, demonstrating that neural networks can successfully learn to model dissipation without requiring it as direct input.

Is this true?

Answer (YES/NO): YES